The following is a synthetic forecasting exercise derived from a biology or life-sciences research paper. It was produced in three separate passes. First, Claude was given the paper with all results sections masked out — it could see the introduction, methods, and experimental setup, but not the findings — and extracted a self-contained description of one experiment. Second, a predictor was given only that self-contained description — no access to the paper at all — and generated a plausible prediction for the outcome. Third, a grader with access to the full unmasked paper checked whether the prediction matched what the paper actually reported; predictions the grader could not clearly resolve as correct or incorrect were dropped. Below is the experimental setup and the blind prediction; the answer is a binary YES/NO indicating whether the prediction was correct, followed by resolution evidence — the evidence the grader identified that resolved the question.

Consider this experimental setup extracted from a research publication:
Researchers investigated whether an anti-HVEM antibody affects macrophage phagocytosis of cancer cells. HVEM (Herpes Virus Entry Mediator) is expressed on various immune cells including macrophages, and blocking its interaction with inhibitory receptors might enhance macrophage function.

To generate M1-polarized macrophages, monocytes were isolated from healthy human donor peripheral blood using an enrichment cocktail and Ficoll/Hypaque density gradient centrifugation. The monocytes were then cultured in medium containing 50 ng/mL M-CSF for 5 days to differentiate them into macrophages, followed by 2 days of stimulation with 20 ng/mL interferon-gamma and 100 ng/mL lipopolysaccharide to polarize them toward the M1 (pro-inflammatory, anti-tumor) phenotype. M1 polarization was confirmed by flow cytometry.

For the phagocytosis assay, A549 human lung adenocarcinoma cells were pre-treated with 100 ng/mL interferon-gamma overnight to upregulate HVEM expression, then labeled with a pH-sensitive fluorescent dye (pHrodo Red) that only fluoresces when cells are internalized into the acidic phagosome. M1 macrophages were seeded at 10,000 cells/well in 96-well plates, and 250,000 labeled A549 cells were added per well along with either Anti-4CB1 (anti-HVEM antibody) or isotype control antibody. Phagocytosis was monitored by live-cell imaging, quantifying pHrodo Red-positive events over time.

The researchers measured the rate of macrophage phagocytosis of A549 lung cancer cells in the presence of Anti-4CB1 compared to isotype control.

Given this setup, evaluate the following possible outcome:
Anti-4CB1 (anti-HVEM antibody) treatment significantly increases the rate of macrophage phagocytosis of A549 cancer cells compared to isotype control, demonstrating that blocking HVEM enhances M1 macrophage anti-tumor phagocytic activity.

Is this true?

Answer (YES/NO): NO